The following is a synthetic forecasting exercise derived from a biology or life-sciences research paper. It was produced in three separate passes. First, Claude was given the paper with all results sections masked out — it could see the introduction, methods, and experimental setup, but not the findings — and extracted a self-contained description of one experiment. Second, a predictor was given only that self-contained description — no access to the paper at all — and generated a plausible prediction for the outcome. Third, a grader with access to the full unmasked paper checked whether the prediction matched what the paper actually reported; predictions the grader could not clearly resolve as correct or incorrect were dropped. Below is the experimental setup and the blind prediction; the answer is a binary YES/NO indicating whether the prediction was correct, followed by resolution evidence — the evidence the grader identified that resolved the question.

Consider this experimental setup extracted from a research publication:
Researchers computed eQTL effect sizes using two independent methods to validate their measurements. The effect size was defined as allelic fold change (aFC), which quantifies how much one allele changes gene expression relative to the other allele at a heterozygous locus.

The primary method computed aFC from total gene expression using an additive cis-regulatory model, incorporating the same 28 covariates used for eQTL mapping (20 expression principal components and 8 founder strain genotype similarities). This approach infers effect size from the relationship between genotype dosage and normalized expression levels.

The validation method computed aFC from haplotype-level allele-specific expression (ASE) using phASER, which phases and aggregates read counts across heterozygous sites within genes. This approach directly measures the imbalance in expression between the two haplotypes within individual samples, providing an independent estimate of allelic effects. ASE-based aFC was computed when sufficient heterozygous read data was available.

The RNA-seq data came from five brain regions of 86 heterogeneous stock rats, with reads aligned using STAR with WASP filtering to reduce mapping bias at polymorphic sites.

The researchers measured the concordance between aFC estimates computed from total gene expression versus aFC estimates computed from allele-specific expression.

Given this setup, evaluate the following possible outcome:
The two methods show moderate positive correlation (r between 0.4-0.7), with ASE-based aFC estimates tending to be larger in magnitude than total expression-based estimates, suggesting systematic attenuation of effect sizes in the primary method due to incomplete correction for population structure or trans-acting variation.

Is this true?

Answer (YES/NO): YES